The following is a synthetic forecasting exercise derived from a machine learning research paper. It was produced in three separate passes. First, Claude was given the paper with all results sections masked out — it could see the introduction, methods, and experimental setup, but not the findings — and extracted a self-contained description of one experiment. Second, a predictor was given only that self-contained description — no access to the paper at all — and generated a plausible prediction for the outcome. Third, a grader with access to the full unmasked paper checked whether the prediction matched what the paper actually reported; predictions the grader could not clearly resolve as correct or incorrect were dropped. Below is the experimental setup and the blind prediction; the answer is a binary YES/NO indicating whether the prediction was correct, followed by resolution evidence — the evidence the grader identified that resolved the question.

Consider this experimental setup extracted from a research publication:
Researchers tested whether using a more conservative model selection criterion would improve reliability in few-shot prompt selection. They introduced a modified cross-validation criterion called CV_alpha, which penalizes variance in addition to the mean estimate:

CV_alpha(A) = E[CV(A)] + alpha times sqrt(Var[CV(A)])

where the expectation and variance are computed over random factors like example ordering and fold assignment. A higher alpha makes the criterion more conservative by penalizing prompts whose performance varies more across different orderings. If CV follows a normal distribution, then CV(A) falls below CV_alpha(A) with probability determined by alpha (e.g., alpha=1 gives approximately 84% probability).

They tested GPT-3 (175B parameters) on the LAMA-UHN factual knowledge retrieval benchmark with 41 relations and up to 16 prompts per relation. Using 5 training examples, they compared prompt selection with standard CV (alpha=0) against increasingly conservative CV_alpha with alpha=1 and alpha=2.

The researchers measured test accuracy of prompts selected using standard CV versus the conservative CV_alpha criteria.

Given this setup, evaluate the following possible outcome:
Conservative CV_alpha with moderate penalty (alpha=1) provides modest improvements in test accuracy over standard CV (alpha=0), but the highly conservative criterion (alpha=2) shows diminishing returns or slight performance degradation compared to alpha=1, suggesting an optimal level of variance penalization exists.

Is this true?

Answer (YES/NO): NO